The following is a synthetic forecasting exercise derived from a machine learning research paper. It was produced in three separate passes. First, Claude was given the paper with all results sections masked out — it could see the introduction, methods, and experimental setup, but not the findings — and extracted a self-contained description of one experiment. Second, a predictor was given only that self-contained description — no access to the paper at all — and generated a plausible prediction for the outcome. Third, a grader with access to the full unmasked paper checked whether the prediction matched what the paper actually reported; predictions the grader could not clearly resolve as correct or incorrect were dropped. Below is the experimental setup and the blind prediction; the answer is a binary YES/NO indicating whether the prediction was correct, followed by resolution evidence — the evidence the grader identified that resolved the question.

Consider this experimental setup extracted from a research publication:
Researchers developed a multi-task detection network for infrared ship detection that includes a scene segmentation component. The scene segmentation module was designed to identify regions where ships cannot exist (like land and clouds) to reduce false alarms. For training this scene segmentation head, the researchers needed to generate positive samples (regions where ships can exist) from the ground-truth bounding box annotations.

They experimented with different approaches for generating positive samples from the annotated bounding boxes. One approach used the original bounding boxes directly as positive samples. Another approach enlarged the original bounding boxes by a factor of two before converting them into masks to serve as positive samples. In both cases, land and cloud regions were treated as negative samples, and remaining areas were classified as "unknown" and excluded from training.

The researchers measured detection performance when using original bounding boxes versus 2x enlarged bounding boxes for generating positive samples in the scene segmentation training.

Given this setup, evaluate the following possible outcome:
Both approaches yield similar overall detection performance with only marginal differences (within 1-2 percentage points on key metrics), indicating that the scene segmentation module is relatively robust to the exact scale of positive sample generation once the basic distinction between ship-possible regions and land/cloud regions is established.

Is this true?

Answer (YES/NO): NO